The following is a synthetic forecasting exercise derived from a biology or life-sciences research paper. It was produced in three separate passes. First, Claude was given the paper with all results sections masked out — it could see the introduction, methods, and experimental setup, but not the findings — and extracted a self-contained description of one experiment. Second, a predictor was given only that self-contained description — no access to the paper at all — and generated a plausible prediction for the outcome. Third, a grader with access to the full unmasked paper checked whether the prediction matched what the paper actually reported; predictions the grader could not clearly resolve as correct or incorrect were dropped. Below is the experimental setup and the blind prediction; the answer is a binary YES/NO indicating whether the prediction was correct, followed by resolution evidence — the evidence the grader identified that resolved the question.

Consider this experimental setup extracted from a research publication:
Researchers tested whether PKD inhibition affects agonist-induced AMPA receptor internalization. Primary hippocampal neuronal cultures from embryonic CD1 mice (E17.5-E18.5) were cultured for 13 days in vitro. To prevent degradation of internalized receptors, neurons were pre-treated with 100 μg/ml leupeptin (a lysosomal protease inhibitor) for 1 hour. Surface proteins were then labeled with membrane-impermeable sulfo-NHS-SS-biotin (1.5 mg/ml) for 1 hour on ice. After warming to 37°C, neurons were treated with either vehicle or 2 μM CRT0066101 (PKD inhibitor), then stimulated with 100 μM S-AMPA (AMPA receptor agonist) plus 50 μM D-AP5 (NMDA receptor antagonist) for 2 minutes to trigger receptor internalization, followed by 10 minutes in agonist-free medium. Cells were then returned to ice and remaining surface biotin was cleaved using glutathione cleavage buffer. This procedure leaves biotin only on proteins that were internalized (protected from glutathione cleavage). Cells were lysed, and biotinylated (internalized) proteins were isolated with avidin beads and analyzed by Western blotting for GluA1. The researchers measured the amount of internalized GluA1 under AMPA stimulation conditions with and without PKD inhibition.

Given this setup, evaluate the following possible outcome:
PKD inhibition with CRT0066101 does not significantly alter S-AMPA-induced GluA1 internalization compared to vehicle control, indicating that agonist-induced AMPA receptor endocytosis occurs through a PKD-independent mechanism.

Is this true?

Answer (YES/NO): NO